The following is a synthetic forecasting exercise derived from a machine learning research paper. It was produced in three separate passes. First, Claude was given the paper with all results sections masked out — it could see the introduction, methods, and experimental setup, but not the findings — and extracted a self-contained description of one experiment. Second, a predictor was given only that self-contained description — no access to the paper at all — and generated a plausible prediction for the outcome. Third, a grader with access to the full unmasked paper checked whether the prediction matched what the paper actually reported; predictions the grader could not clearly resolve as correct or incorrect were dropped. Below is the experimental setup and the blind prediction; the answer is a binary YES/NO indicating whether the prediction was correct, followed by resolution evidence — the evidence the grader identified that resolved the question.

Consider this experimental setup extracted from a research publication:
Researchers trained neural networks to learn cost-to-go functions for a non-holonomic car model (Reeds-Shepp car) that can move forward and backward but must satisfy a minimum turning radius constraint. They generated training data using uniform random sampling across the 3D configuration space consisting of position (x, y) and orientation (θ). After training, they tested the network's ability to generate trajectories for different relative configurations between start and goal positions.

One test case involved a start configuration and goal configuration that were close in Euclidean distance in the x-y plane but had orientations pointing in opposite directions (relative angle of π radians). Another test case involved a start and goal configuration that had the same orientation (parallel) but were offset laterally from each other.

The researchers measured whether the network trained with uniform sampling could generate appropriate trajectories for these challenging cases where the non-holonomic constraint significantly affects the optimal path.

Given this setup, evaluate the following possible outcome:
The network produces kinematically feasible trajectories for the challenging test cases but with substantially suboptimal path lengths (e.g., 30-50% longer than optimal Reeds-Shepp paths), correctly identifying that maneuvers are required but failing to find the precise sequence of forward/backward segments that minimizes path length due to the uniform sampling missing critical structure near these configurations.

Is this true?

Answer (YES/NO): NO